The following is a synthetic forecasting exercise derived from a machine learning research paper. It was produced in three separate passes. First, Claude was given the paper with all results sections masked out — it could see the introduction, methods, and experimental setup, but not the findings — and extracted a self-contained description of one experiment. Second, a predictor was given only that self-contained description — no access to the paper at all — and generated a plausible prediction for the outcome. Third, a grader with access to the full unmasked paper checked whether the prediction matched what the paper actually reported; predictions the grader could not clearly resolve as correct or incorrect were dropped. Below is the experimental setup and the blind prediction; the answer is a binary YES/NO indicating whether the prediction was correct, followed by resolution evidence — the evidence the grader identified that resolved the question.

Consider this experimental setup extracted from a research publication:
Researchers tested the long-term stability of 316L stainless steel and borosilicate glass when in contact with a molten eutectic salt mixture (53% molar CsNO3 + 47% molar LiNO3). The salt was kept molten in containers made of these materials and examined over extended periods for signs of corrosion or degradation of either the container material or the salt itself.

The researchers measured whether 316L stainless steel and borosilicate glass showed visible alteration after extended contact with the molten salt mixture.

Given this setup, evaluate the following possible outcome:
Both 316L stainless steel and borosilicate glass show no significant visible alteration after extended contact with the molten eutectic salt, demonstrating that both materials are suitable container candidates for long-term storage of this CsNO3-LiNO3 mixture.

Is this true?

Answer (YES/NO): YES